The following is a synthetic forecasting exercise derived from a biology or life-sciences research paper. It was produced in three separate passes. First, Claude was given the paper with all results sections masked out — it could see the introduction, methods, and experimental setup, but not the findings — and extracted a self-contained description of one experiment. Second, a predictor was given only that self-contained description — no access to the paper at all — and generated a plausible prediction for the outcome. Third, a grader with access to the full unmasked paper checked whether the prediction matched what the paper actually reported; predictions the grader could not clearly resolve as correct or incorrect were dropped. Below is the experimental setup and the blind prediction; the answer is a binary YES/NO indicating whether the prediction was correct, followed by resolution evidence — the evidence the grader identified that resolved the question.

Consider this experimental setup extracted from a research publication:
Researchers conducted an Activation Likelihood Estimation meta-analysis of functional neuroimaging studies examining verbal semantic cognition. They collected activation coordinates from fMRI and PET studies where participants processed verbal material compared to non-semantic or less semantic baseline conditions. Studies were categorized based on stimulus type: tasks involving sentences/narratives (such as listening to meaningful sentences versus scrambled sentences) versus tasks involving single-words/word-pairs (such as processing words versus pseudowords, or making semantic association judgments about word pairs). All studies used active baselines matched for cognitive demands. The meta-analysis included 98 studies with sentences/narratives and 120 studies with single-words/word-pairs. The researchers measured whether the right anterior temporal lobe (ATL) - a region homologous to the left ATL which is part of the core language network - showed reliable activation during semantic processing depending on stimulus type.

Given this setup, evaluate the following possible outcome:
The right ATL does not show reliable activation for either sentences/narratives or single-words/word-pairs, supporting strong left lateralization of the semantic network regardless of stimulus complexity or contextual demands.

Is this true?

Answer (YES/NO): NO